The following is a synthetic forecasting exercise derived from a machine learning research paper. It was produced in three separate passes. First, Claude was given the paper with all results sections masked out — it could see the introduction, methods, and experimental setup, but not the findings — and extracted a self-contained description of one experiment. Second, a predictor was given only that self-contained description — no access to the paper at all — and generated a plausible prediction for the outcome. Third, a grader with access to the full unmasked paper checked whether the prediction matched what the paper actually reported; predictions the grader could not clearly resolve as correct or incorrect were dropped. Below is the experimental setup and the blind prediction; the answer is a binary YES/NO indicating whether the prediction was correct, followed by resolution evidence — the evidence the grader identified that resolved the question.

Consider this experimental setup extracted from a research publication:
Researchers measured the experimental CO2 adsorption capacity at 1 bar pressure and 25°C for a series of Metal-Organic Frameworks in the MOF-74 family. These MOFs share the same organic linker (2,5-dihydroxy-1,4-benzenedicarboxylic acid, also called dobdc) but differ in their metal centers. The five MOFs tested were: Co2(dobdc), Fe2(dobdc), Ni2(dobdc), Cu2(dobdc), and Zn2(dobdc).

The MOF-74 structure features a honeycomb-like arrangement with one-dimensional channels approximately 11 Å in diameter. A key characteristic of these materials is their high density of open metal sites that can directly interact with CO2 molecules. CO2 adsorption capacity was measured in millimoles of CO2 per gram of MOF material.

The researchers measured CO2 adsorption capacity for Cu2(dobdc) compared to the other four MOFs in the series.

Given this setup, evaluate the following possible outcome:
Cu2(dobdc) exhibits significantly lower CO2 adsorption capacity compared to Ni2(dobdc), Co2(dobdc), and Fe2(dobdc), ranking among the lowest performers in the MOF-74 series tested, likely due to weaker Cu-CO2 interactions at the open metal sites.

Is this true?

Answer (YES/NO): YES